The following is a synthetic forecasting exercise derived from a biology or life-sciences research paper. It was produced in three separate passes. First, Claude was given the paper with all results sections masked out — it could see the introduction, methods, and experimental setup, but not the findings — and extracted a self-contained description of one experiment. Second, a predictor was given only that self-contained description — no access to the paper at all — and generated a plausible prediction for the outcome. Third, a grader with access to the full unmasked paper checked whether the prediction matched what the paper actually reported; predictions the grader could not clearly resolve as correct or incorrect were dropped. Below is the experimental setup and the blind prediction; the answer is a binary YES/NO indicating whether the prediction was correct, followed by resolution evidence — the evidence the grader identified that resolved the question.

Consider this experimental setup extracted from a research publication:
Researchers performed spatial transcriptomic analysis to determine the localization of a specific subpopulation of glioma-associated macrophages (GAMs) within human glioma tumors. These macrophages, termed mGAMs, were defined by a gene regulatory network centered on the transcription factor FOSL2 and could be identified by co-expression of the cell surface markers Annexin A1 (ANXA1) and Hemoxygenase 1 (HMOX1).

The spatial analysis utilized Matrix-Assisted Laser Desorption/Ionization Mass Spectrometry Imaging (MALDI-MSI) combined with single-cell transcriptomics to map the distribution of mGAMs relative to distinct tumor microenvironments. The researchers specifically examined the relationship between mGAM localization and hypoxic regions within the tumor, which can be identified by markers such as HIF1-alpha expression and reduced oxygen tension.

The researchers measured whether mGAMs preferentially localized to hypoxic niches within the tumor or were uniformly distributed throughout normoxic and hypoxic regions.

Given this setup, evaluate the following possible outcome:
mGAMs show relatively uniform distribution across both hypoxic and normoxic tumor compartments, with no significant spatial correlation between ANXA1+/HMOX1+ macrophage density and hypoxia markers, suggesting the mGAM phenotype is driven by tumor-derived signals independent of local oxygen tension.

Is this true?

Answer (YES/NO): NO